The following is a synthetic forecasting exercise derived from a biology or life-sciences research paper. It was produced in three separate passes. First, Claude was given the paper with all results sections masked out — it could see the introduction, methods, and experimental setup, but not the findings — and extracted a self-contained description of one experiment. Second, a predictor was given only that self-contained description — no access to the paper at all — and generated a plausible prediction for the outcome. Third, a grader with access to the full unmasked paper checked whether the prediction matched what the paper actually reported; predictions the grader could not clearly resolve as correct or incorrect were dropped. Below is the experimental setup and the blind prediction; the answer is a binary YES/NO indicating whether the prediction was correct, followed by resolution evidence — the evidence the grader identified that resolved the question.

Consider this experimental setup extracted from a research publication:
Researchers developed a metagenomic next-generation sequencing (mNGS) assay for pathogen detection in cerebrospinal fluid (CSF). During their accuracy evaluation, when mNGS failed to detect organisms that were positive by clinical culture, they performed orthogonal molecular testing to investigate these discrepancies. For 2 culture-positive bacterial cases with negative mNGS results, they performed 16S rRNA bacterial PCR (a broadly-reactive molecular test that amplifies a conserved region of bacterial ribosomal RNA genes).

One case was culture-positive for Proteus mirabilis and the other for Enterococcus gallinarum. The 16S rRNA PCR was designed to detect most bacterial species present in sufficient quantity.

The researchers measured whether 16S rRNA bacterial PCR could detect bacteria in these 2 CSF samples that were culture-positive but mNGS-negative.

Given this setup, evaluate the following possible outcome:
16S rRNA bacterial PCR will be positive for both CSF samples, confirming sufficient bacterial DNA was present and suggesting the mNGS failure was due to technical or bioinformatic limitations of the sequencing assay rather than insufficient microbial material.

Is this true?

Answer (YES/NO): NO